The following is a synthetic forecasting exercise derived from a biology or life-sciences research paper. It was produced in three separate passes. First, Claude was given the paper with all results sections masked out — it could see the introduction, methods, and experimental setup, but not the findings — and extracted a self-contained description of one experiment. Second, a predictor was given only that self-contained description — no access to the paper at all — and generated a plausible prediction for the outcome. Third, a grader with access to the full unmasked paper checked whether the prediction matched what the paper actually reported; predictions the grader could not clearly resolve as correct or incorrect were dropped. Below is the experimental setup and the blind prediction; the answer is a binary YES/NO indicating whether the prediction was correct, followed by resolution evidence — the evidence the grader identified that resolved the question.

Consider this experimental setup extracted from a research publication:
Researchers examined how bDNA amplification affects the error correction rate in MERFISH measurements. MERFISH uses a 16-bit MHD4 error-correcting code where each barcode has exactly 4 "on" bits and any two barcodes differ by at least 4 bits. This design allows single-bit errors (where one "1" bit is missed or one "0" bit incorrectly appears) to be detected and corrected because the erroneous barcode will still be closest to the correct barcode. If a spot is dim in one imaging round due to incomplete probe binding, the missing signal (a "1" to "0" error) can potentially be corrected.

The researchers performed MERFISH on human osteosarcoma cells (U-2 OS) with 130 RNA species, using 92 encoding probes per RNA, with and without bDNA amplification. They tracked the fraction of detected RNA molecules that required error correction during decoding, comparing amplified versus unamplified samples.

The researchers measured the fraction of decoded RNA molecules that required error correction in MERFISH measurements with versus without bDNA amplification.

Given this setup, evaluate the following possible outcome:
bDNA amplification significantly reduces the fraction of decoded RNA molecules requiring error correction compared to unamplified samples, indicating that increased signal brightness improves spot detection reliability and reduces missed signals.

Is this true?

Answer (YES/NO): NO